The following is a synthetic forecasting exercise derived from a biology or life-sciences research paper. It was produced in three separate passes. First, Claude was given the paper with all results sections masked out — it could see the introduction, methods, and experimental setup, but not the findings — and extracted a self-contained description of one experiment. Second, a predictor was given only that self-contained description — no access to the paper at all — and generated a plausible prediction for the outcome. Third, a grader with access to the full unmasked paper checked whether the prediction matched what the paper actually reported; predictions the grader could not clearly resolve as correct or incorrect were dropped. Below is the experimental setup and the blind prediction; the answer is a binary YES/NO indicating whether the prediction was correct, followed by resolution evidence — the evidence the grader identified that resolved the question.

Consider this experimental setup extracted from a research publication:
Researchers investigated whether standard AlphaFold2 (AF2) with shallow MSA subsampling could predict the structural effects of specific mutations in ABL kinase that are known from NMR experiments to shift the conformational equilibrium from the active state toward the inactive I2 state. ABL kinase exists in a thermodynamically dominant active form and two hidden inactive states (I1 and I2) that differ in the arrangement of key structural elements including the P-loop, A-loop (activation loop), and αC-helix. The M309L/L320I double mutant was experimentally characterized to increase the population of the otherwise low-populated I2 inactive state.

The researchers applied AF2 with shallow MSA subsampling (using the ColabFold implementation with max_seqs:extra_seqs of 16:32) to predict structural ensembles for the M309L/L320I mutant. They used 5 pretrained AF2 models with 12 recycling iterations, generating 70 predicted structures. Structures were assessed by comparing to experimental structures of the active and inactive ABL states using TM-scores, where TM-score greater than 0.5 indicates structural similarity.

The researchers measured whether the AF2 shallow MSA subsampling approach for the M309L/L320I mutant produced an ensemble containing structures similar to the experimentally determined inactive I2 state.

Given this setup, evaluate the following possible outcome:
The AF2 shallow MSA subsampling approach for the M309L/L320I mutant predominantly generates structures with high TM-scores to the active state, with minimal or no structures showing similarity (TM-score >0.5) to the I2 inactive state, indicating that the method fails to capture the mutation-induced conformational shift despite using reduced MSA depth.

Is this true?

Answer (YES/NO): YES